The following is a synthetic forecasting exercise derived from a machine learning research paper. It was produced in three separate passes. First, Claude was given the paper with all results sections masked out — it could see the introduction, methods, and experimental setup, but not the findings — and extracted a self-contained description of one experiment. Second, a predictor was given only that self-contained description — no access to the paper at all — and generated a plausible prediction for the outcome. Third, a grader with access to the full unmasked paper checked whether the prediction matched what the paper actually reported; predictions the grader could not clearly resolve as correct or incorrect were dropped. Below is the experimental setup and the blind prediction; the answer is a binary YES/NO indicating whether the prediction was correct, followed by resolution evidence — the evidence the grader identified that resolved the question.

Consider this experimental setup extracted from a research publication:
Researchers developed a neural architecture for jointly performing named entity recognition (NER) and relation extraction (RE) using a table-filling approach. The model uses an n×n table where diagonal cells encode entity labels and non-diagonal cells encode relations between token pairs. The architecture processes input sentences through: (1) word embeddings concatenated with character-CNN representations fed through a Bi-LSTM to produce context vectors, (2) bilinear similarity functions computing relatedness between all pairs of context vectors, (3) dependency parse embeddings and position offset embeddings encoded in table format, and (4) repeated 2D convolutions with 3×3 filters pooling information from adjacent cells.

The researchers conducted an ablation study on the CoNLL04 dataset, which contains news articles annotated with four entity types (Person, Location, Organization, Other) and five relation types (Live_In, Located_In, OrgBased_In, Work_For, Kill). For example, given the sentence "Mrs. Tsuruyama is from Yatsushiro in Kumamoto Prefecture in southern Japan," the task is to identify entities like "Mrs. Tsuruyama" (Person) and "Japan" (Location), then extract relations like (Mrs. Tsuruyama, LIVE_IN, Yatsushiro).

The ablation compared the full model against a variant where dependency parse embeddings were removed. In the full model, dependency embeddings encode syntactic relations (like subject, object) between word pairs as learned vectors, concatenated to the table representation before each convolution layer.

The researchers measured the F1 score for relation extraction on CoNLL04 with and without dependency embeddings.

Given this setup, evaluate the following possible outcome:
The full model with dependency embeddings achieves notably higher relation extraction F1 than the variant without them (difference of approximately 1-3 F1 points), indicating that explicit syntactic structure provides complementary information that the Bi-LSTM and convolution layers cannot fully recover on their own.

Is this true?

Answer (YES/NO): NO